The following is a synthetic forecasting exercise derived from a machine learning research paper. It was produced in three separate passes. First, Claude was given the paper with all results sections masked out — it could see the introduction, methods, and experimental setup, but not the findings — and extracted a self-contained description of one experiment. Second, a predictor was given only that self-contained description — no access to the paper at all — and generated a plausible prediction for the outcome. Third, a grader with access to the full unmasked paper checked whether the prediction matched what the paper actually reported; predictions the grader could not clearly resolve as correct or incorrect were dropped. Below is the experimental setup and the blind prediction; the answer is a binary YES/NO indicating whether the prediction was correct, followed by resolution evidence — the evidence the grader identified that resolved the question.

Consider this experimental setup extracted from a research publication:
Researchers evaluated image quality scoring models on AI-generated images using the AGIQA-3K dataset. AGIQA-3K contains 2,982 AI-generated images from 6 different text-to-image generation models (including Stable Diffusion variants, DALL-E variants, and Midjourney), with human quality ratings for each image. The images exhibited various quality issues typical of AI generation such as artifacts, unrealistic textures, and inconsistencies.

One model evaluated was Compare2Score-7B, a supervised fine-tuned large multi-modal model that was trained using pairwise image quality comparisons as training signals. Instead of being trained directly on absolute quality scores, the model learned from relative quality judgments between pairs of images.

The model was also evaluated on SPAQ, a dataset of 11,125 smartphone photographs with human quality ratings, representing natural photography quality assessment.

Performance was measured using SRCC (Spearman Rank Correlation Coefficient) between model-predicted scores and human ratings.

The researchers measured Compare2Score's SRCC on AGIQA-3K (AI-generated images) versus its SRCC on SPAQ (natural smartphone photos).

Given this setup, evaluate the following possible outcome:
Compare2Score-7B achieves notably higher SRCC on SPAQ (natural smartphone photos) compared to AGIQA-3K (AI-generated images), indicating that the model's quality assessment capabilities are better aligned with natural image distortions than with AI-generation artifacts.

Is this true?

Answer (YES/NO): YES